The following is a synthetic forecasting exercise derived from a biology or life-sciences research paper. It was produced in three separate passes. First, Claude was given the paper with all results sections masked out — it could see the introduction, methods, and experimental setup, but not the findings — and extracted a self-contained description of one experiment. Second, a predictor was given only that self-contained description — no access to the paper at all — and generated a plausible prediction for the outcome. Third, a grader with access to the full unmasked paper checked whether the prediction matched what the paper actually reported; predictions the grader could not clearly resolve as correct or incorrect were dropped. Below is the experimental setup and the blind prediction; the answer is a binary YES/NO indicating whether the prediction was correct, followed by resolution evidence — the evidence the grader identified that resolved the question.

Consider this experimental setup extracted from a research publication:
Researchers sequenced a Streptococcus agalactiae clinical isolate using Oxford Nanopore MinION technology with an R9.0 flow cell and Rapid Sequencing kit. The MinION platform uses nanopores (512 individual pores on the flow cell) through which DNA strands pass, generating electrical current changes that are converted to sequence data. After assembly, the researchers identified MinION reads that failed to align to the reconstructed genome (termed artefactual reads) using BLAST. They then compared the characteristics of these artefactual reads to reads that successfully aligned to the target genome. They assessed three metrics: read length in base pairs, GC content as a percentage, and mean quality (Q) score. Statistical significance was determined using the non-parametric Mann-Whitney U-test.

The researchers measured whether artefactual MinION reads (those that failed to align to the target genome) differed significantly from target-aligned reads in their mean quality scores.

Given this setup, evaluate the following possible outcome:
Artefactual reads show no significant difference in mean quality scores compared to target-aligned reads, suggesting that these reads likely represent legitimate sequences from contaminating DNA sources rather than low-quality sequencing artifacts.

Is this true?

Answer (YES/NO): NO